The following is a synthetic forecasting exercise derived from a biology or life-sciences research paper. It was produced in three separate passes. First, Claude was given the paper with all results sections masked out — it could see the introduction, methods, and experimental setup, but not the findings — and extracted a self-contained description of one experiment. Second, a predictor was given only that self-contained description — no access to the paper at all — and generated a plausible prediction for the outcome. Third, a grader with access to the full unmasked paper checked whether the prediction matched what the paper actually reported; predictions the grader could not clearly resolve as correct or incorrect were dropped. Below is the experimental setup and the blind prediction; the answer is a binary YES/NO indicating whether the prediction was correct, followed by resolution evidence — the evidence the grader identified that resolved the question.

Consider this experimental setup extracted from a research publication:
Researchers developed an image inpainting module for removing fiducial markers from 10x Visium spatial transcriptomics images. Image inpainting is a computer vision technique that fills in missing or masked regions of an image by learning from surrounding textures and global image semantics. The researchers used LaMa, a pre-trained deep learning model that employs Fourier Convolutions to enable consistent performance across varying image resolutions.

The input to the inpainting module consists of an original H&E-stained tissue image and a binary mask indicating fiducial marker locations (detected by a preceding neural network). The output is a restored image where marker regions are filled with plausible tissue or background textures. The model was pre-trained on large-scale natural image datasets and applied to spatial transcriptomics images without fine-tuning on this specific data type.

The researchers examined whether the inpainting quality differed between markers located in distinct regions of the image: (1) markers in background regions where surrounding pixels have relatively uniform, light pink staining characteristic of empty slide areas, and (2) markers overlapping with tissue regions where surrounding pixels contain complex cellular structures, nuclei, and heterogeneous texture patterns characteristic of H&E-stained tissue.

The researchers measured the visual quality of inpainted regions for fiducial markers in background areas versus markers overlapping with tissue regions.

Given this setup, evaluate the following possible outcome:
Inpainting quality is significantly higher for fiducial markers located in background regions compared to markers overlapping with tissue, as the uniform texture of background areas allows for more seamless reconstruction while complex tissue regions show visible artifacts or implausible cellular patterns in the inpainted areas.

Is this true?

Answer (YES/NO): NO